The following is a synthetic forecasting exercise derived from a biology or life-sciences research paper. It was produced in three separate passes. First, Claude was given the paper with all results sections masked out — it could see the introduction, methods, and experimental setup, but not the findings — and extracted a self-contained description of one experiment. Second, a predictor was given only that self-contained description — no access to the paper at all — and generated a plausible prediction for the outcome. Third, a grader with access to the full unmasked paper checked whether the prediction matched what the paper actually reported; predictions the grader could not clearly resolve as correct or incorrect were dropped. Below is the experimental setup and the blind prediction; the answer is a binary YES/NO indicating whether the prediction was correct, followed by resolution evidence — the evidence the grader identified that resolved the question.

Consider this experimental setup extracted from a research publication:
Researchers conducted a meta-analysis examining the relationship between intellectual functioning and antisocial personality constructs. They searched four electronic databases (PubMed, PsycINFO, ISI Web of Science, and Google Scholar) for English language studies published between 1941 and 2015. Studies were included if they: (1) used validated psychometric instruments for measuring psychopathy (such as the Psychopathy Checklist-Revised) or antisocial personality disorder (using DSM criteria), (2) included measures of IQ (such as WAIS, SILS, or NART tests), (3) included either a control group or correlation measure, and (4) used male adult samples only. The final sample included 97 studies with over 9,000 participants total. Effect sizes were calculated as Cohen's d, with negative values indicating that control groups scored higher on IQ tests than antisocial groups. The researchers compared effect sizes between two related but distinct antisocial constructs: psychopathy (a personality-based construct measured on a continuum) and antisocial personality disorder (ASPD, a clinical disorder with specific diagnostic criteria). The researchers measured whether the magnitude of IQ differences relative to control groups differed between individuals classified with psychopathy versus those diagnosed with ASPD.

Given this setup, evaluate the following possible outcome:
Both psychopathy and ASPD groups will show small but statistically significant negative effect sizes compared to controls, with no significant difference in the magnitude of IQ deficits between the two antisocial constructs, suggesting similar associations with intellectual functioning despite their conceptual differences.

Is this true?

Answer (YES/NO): NO